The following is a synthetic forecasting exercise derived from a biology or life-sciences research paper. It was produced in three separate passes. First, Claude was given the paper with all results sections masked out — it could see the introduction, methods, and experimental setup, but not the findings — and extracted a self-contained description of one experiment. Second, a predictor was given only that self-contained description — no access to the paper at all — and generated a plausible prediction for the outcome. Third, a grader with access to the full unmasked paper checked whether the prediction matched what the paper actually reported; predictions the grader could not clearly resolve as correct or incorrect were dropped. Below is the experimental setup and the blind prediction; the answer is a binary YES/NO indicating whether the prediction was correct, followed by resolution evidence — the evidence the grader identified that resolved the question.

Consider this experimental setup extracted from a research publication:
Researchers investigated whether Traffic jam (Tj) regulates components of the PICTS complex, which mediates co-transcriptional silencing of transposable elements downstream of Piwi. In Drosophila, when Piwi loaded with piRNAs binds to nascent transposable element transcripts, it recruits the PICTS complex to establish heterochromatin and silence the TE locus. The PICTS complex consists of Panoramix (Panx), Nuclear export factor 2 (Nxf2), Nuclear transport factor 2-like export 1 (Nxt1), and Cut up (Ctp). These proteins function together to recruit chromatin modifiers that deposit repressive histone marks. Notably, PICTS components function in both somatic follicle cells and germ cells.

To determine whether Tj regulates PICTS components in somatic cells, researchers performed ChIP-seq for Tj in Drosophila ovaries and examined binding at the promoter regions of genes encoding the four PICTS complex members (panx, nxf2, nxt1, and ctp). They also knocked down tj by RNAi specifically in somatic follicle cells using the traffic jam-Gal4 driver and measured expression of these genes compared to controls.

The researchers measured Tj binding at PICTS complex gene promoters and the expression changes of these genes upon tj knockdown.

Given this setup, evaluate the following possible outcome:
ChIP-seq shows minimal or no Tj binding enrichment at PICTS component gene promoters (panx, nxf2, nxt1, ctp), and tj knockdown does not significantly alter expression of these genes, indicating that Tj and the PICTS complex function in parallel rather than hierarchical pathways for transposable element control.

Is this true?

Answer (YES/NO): NO